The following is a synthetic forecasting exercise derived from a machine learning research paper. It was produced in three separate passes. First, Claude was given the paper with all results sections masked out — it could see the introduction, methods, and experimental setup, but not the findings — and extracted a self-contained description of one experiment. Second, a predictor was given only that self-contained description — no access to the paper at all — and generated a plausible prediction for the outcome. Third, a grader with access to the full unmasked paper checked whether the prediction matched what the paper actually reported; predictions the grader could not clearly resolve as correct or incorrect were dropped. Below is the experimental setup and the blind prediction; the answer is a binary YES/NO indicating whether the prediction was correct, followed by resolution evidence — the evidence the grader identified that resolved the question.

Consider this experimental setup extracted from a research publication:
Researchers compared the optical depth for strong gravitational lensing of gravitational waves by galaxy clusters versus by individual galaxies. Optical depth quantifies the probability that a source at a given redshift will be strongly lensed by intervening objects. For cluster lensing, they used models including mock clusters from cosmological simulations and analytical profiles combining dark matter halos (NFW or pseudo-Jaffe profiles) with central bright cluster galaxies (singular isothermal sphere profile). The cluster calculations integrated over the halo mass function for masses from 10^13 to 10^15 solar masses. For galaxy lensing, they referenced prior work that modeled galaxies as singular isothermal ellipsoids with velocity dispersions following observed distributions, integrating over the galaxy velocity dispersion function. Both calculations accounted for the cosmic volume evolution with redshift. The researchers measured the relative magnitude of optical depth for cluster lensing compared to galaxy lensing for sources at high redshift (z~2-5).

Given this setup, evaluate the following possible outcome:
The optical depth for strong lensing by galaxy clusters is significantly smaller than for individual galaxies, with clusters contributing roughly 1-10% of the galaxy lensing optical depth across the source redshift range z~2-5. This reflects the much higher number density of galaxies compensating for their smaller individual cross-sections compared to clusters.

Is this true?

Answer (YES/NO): NO